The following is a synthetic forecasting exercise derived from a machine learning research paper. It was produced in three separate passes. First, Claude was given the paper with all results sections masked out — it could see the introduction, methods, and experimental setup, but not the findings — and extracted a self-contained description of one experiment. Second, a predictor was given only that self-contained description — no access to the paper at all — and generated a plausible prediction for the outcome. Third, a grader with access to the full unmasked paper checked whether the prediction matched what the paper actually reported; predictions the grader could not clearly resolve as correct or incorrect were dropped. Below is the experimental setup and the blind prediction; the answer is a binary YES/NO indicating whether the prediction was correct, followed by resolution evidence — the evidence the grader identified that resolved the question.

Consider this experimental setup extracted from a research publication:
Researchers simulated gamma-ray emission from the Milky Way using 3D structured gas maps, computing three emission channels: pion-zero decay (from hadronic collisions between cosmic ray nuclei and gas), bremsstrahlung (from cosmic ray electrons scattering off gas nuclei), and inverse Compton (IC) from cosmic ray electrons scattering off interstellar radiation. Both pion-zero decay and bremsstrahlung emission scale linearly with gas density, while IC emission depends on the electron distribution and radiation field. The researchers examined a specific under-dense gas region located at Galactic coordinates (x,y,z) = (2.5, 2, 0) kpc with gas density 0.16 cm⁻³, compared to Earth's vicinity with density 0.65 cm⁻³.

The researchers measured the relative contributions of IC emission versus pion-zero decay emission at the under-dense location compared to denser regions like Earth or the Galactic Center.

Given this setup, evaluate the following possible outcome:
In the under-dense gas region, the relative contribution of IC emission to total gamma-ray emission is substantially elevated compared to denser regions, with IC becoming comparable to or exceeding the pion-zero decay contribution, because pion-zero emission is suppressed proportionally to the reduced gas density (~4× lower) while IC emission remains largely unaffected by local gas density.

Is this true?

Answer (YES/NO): YES